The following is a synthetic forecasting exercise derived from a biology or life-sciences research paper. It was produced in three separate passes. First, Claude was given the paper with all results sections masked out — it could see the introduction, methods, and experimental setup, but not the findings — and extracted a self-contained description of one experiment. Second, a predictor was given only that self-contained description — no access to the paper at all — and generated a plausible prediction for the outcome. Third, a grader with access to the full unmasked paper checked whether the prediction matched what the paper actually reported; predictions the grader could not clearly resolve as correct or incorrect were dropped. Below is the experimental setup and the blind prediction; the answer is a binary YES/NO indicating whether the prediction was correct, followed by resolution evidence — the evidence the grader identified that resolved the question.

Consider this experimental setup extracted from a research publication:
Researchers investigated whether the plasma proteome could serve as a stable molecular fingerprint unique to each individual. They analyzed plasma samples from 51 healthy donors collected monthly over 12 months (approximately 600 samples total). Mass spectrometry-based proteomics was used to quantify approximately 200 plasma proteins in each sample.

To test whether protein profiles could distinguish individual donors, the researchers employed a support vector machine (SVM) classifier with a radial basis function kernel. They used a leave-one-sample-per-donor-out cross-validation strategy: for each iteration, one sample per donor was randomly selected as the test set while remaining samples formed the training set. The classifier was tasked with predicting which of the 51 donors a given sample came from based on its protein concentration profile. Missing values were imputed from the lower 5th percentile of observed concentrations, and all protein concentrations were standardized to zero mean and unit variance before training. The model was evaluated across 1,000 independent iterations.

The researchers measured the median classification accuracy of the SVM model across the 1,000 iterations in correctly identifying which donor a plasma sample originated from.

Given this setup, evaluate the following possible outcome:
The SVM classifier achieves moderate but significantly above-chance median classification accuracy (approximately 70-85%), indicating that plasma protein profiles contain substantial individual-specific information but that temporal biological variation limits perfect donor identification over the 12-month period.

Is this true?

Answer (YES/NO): NO